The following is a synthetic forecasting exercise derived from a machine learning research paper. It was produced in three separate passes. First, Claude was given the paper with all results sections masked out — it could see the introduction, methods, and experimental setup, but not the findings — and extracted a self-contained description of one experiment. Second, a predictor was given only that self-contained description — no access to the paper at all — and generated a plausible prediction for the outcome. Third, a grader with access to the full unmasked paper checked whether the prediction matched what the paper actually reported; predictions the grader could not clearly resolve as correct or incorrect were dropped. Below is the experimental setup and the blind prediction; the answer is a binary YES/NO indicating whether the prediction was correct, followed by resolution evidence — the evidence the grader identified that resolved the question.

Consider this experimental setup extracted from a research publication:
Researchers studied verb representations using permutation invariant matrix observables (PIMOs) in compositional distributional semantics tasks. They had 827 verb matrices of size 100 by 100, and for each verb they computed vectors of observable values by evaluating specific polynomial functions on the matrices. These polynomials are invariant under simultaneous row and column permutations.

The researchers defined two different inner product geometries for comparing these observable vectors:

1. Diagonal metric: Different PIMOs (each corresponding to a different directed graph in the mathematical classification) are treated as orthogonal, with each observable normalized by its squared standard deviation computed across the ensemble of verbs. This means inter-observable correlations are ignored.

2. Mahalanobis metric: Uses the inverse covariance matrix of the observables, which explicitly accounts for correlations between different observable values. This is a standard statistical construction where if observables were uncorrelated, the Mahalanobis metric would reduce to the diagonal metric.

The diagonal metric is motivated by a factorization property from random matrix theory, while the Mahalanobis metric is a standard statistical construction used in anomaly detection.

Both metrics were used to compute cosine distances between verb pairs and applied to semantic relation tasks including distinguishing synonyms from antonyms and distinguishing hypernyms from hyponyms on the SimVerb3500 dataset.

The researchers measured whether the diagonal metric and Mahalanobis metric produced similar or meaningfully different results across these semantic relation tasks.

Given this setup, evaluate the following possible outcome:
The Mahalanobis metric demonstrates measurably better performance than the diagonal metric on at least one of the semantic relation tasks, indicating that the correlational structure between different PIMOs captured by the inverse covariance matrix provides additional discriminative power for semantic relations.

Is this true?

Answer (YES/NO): YES